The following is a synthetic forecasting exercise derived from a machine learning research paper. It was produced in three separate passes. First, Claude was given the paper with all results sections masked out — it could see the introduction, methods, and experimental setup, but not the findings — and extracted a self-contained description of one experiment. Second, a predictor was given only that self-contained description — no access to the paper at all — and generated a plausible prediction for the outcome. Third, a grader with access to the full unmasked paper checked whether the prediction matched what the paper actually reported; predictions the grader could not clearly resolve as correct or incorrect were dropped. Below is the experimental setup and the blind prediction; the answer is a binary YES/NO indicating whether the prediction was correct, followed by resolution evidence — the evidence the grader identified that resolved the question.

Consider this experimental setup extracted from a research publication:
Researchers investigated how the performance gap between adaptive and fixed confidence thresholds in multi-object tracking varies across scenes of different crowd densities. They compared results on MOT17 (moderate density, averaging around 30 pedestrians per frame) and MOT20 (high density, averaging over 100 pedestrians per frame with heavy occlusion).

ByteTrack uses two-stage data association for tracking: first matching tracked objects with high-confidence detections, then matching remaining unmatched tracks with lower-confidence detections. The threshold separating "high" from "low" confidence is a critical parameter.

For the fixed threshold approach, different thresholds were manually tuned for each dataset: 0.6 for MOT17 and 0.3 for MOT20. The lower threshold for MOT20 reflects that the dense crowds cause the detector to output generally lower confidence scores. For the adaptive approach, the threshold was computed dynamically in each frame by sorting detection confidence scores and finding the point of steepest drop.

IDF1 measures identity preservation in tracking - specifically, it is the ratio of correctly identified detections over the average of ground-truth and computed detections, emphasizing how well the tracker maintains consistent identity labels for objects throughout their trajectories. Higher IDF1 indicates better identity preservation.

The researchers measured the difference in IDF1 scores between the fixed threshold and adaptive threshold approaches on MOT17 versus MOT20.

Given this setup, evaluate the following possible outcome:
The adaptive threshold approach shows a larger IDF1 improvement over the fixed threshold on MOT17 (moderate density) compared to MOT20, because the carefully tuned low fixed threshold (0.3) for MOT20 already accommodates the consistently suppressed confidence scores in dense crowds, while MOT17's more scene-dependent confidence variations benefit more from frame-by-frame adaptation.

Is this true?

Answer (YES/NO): NO